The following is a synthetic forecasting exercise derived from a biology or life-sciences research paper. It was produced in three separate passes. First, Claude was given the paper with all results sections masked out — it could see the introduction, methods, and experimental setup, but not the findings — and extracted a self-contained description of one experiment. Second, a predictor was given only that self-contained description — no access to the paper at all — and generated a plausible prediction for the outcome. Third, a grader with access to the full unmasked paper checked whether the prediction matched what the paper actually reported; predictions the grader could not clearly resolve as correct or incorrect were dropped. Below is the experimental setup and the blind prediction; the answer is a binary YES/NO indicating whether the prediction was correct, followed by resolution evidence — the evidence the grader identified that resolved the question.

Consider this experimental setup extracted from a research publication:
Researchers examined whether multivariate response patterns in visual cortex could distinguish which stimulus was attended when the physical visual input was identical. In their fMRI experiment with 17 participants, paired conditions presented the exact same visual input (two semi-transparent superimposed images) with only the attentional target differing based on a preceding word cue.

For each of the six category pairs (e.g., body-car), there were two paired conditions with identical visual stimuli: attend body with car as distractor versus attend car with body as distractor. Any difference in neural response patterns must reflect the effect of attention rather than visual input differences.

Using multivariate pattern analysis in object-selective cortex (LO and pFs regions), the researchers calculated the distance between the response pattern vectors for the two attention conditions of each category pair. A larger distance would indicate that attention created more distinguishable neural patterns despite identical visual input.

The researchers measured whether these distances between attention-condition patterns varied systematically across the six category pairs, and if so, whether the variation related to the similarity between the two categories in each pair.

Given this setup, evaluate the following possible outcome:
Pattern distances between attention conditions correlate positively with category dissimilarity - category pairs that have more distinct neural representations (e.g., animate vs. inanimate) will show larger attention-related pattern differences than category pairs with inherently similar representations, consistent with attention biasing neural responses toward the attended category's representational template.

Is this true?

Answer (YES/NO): YES